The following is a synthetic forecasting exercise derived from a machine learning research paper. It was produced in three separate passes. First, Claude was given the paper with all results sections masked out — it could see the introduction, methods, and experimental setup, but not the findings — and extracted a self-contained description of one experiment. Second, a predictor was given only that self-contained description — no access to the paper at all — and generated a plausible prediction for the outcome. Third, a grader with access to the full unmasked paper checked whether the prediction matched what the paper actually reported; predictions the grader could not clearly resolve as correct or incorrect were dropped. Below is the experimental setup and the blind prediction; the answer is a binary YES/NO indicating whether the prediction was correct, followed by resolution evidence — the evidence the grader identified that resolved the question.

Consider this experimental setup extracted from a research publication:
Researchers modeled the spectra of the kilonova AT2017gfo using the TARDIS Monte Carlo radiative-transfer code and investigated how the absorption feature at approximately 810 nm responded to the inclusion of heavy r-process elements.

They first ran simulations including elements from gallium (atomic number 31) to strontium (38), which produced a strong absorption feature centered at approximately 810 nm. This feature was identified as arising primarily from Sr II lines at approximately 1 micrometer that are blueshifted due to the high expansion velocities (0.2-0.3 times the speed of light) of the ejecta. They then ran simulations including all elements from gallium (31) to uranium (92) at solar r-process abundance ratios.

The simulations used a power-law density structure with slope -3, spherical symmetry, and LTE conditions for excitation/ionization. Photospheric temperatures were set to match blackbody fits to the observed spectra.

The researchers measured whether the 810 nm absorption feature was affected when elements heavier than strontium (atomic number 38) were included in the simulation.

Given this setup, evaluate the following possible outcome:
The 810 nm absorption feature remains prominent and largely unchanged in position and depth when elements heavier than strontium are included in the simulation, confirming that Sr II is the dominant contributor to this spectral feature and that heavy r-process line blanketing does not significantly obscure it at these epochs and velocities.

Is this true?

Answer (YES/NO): YES